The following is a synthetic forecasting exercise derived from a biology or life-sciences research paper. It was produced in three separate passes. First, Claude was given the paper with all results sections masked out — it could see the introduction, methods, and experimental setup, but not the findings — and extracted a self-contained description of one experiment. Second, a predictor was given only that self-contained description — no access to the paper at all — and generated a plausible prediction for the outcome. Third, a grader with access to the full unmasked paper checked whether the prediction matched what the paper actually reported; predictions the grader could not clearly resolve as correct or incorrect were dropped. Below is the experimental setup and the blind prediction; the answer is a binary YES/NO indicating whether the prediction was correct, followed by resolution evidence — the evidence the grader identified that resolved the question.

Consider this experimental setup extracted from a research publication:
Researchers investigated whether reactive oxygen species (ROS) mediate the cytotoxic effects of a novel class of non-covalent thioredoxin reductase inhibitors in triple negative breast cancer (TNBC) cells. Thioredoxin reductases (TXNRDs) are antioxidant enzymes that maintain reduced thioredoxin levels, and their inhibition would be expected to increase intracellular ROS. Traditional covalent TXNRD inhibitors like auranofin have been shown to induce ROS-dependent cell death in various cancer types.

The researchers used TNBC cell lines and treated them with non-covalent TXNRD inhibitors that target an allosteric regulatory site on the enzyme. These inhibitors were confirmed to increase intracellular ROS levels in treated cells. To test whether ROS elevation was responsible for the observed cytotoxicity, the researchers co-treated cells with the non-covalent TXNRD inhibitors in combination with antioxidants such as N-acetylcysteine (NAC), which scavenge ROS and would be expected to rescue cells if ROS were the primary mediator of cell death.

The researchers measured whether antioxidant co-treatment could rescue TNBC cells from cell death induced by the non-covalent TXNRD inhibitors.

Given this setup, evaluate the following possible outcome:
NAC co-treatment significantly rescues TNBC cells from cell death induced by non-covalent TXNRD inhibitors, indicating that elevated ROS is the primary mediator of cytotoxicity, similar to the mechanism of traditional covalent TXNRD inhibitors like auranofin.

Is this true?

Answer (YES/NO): NO